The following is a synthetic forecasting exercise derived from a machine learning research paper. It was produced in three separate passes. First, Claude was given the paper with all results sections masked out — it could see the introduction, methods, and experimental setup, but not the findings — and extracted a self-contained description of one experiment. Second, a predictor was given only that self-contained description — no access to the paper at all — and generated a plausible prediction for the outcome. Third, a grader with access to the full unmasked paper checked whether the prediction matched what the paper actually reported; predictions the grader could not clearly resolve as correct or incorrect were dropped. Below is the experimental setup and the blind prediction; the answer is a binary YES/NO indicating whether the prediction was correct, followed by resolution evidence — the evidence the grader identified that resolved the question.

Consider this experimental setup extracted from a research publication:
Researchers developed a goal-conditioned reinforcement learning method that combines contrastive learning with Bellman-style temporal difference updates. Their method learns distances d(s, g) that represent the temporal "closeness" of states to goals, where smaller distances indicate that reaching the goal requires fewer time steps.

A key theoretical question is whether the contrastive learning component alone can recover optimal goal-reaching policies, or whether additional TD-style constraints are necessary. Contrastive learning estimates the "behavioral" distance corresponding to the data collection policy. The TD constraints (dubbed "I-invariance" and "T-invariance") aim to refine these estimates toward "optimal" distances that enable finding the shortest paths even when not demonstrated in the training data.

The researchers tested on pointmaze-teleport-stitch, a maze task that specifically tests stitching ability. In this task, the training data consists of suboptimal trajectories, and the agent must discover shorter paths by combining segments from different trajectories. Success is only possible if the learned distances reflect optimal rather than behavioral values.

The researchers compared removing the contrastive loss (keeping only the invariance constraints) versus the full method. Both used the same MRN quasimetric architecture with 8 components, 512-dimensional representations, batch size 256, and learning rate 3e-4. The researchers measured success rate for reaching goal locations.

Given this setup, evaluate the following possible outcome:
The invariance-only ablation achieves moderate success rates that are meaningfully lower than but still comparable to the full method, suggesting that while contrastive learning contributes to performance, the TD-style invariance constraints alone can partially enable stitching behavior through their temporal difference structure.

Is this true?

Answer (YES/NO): NO